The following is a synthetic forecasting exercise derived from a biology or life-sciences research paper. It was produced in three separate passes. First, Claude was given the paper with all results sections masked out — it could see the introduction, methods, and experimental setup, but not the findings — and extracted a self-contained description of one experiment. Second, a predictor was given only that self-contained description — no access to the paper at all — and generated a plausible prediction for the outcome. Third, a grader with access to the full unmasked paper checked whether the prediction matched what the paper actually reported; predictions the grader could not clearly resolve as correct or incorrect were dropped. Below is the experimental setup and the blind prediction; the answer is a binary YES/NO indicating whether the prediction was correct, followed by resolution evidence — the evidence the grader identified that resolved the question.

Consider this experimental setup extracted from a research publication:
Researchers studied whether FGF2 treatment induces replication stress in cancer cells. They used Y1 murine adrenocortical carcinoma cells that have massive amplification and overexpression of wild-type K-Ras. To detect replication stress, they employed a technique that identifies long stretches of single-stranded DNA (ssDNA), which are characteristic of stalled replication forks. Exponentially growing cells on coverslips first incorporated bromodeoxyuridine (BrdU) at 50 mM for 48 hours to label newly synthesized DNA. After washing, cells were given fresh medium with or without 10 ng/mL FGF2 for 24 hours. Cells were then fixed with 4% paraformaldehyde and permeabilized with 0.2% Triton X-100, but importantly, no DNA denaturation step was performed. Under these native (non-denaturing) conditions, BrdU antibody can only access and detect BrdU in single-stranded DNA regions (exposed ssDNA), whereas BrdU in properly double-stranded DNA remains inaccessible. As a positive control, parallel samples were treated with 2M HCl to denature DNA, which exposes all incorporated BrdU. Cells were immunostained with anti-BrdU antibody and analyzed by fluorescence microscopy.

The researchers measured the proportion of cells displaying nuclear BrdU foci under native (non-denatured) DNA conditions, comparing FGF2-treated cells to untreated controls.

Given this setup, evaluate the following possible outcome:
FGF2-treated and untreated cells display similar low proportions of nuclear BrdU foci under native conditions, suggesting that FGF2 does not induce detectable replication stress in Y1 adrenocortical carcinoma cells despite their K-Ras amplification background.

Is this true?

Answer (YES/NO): NO